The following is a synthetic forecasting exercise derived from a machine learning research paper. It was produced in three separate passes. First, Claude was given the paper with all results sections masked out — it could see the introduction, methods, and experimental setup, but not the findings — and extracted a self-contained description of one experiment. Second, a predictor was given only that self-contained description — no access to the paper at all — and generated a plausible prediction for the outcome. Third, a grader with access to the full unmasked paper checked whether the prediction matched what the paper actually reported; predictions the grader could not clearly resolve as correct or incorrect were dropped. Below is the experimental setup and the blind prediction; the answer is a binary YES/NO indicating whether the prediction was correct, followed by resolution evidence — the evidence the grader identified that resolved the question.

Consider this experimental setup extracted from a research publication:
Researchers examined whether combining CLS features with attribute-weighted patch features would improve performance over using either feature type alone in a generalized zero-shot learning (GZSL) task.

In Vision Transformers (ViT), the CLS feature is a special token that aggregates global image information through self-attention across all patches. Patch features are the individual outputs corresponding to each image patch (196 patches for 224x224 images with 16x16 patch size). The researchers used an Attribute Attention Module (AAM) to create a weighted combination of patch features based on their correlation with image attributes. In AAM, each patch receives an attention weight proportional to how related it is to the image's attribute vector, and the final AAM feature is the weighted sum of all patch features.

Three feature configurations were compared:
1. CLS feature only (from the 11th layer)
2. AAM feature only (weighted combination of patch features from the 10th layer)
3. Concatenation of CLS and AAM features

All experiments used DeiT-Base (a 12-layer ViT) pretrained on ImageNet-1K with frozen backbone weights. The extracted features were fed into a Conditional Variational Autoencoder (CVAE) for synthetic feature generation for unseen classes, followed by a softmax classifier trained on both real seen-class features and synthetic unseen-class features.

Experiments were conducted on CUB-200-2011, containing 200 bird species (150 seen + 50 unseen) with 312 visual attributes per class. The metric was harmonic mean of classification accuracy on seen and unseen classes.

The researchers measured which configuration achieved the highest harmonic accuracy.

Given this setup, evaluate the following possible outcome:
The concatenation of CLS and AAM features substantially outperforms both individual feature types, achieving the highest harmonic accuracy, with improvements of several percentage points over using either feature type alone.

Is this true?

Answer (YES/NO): NO